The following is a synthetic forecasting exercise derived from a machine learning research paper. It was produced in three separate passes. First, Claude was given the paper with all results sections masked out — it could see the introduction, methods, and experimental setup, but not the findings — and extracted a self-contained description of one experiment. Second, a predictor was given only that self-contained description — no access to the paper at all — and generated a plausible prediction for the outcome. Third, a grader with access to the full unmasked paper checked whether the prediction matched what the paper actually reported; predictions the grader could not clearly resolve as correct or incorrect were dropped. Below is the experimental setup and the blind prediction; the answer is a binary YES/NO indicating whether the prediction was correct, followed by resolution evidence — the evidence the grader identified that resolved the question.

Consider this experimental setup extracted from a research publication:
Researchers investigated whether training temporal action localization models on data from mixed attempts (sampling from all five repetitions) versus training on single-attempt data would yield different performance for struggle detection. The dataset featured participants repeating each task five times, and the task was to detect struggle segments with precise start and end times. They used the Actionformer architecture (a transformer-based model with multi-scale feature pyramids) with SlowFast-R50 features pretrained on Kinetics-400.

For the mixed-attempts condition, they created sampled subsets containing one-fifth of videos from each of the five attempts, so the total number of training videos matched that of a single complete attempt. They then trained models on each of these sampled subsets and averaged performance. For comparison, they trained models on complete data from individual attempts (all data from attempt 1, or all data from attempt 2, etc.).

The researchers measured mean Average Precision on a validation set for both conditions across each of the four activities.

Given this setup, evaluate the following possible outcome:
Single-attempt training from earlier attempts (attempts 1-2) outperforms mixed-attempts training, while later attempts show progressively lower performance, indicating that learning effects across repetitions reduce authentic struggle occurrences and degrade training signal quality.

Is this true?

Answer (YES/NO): NO